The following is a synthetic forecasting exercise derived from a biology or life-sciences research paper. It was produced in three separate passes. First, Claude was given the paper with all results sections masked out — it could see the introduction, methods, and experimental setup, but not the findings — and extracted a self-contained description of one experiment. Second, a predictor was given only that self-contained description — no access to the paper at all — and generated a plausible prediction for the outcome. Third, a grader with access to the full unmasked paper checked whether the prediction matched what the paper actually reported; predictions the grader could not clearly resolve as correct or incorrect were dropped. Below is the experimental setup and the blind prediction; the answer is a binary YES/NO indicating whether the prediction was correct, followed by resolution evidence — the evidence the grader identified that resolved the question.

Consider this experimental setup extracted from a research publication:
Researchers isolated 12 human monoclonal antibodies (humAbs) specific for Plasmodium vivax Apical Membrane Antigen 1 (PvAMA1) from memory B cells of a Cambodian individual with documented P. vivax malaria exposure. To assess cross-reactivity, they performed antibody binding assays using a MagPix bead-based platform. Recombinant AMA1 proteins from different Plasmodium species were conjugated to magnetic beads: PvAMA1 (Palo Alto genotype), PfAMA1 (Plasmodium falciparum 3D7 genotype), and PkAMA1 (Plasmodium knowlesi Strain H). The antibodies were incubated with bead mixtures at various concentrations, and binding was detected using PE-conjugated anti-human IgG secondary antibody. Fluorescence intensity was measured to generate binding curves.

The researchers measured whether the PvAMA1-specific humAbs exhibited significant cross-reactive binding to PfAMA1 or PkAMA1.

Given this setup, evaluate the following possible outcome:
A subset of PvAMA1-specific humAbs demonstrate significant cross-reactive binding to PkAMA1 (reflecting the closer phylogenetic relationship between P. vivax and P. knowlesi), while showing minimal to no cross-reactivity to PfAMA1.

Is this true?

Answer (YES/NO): YES